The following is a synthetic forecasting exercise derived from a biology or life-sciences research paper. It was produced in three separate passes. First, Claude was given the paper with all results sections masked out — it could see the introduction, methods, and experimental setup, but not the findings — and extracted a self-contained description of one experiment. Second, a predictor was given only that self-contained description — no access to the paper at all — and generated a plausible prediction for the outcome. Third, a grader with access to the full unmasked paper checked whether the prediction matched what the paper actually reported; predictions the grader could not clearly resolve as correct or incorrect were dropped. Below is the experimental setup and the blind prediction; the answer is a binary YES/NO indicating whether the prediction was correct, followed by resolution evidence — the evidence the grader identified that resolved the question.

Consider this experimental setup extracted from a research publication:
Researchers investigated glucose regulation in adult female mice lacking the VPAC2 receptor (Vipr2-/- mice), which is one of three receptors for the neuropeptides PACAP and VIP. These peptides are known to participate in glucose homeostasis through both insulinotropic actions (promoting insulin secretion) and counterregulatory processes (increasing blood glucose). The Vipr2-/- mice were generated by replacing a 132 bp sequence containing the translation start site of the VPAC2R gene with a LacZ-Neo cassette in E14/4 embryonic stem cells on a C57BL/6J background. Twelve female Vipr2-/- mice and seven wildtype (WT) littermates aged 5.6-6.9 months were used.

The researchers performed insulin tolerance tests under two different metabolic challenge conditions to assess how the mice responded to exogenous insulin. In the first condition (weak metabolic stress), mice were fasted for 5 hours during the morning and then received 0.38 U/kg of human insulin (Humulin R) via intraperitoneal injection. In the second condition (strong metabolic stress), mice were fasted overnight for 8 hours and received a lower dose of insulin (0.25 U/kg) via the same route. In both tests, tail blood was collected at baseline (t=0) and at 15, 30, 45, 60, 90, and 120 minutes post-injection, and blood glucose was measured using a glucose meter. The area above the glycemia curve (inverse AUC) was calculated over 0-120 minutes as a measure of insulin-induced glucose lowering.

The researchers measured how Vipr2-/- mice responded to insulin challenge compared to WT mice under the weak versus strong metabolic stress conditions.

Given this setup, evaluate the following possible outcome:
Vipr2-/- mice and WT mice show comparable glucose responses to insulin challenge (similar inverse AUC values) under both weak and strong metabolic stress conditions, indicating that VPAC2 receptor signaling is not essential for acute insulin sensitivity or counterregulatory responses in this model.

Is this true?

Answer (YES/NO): NO